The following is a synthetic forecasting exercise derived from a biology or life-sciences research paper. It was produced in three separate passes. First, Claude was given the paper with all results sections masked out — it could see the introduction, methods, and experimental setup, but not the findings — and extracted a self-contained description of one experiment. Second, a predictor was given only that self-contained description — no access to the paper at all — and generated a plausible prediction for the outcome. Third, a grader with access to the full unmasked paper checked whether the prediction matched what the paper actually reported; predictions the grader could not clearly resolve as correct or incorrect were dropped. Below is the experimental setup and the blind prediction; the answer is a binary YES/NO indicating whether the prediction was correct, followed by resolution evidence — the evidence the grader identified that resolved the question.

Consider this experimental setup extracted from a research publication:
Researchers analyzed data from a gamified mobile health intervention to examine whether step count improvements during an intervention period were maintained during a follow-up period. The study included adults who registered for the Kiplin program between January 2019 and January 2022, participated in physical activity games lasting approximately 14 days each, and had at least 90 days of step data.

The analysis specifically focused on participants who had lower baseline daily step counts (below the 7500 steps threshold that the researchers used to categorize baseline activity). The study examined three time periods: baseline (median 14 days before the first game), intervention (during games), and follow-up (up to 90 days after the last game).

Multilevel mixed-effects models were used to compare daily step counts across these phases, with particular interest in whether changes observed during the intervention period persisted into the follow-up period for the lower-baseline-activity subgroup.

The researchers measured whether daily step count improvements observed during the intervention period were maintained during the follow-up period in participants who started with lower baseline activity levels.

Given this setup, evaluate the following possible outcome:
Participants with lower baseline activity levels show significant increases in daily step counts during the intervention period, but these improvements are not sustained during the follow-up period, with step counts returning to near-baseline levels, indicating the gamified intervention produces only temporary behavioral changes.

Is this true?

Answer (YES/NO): NO